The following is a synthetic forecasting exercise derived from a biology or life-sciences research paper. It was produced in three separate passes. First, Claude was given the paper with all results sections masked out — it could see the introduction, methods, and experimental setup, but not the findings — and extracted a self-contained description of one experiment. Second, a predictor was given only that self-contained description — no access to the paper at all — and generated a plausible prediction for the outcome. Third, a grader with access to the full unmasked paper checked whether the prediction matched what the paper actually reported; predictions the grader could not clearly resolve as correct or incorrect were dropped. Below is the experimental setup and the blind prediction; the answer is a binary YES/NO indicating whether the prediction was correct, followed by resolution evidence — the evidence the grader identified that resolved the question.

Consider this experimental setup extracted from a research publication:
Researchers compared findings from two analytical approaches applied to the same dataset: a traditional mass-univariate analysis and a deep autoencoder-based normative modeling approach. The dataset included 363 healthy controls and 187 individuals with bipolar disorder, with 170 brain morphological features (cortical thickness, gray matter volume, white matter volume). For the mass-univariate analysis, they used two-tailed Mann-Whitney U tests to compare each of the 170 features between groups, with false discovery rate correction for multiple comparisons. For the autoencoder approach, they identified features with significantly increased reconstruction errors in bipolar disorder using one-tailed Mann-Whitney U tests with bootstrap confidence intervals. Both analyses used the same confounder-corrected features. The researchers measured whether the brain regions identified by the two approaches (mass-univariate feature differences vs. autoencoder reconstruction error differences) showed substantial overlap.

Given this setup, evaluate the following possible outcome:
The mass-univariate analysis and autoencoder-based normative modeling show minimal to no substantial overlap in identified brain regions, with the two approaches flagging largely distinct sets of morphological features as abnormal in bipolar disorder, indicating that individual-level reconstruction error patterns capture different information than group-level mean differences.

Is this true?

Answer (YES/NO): YES